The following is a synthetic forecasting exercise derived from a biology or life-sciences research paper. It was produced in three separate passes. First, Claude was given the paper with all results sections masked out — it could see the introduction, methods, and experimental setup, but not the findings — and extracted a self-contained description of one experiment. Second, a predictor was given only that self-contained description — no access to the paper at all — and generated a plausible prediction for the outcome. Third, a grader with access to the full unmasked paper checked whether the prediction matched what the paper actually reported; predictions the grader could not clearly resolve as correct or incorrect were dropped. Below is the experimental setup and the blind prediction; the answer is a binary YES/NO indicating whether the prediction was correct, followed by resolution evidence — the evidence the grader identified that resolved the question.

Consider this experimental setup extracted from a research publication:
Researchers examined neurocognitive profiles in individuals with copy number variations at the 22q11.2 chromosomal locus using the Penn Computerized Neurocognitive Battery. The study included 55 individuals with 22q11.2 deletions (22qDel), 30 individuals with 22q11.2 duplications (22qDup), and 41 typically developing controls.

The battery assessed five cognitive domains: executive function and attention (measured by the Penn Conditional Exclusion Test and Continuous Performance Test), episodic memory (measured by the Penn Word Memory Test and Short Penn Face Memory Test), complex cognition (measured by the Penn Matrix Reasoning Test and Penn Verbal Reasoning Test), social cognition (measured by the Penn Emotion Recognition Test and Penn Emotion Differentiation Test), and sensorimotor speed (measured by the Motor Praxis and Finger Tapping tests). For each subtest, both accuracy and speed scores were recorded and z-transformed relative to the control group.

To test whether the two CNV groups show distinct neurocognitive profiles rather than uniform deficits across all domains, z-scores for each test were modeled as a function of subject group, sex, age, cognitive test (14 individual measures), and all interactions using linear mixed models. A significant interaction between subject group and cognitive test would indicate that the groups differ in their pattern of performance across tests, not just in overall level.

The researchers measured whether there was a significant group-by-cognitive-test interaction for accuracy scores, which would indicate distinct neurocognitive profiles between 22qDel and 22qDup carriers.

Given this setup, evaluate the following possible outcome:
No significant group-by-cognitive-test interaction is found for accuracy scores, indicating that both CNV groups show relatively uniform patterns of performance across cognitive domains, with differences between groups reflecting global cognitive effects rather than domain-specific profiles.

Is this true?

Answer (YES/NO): NO